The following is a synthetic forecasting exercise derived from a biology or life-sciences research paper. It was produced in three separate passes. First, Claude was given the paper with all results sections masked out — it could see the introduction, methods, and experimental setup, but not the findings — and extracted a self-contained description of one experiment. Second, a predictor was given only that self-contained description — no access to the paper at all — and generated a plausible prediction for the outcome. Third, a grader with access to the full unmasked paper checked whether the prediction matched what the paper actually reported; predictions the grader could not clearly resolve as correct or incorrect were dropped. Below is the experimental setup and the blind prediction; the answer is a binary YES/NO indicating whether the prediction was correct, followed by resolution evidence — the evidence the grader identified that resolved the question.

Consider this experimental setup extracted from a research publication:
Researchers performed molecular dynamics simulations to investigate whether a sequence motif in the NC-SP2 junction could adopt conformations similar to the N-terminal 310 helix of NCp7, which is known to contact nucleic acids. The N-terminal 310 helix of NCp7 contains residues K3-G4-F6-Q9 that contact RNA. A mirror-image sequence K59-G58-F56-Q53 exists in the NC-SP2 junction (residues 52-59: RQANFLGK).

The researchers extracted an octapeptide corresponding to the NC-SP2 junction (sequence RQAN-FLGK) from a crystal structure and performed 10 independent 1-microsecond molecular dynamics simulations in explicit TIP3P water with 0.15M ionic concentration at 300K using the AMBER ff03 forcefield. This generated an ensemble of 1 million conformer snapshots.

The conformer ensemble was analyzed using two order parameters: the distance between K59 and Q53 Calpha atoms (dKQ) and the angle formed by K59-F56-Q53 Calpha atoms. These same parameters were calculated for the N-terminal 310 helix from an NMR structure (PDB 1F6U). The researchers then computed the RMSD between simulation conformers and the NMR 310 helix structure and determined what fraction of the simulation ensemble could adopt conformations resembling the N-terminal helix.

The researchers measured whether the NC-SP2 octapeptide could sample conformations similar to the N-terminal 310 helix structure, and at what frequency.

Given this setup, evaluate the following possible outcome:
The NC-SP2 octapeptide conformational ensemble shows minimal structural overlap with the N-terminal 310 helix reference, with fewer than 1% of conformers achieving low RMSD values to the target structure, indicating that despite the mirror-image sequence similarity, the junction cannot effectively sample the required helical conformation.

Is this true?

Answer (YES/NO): NO